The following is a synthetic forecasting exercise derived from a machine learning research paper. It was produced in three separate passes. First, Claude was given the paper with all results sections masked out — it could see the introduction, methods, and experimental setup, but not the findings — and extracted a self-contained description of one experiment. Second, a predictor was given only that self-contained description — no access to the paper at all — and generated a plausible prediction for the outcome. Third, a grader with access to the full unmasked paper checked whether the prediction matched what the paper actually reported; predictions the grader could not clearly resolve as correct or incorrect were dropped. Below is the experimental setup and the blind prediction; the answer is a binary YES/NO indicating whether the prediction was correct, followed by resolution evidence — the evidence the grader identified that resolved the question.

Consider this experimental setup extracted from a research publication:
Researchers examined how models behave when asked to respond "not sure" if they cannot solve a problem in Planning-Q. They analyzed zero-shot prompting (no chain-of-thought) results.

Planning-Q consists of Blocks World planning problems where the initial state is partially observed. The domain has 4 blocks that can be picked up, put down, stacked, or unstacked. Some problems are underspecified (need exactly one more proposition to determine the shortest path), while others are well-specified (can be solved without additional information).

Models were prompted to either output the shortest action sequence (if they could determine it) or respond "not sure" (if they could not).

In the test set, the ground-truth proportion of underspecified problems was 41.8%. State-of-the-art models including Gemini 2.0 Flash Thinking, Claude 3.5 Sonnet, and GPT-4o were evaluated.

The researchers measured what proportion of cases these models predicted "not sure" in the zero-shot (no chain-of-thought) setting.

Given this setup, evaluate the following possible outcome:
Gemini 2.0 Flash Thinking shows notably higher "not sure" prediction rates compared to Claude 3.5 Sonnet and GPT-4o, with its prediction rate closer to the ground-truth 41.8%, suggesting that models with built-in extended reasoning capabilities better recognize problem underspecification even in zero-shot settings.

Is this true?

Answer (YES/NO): NO